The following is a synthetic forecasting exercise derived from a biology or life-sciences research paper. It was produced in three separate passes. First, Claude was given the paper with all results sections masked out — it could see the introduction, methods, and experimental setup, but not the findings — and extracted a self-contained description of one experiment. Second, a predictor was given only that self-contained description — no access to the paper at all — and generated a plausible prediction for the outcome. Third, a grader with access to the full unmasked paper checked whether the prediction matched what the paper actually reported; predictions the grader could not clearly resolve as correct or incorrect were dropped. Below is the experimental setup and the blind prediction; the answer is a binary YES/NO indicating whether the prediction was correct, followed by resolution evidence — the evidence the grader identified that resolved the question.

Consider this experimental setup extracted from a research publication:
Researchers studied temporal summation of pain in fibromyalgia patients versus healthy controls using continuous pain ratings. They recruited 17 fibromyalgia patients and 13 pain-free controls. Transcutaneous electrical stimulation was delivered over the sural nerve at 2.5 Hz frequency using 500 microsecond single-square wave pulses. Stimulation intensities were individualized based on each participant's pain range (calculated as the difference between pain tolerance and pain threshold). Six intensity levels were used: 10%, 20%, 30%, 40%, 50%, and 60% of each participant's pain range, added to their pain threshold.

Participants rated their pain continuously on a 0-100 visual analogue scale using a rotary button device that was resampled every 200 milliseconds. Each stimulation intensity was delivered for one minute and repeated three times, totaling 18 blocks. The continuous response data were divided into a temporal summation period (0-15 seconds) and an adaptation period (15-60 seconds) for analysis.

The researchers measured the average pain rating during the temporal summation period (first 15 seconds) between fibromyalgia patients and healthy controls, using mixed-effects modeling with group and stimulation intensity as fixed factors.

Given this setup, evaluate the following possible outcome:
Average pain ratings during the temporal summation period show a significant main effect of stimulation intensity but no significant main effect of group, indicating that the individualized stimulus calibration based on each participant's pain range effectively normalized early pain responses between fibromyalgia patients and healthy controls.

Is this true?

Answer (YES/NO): YES